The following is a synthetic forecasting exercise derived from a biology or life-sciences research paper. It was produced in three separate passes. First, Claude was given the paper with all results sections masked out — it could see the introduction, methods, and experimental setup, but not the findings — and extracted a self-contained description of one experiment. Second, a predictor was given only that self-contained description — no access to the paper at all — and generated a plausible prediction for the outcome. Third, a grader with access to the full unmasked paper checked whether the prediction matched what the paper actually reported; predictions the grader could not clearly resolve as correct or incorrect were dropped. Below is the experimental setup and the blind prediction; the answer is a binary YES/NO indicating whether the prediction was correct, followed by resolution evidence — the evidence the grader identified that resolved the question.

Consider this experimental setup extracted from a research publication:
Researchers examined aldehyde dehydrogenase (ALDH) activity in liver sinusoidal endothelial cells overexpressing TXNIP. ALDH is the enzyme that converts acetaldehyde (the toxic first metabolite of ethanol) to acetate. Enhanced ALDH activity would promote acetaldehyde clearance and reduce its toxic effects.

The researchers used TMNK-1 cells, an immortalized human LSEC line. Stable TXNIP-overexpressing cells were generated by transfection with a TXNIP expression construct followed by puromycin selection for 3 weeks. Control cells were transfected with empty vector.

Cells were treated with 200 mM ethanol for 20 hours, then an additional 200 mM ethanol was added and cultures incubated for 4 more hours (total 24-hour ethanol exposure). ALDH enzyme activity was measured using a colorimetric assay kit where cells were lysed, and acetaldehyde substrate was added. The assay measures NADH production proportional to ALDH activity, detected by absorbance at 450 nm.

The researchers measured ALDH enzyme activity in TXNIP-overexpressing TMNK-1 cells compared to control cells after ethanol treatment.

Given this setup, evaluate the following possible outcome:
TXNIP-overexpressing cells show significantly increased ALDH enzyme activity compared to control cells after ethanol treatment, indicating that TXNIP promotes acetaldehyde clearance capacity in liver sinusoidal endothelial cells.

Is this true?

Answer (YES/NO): YES